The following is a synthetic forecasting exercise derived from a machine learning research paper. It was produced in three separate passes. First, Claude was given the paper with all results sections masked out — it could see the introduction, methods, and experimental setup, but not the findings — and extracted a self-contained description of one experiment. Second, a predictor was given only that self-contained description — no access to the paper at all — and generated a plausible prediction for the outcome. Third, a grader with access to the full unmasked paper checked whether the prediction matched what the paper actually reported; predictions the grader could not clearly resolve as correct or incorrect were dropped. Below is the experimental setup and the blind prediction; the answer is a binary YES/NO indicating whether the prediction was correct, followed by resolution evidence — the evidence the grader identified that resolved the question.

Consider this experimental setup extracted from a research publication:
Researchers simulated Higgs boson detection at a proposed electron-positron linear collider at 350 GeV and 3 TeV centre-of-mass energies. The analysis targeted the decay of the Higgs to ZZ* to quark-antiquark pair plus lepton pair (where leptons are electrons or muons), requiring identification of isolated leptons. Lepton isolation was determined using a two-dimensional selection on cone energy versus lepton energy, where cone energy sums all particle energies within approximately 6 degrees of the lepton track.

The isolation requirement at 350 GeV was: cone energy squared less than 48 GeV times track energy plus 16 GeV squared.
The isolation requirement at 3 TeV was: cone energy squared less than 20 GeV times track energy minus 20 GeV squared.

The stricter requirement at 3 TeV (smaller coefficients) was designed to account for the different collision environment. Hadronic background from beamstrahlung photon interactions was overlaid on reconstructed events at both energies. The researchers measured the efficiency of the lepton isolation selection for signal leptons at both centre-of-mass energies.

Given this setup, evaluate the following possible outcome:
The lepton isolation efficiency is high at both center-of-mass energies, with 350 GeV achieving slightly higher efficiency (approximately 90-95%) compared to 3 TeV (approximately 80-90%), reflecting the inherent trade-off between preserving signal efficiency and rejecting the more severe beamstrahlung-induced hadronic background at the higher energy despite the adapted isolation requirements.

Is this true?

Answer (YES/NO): YES